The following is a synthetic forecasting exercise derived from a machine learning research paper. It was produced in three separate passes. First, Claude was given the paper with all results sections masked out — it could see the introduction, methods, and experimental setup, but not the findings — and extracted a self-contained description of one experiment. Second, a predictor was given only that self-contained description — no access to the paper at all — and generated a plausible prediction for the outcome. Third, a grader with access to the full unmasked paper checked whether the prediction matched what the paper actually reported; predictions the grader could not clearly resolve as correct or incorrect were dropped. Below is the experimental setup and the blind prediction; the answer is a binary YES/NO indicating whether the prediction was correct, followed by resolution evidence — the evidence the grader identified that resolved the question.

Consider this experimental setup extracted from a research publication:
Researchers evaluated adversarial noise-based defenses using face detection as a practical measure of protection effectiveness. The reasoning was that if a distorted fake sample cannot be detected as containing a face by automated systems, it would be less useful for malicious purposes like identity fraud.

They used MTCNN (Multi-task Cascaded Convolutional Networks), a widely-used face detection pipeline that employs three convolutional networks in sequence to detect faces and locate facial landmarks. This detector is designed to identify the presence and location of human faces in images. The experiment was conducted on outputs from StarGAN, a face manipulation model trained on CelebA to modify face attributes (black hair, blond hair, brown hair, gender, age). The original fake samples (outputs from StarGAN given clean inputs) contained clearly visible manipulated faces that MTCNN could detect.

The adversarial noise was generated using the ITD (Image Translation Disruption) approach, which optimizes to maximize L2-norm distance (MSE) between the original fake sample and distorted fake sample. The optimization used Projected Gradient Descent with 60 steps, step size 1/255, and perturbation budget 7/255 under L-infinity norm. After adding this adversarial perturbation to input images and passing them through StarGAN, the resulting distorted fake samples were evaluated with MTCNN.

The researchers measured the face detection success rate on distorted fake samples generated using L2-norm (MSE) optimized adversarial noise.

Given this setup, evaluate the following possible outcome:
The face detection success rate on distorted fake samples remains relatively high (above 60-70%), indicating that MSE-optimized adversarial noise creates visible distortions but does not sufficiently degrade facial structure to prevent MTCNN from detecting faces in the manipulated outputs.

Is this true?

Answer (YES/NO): YES